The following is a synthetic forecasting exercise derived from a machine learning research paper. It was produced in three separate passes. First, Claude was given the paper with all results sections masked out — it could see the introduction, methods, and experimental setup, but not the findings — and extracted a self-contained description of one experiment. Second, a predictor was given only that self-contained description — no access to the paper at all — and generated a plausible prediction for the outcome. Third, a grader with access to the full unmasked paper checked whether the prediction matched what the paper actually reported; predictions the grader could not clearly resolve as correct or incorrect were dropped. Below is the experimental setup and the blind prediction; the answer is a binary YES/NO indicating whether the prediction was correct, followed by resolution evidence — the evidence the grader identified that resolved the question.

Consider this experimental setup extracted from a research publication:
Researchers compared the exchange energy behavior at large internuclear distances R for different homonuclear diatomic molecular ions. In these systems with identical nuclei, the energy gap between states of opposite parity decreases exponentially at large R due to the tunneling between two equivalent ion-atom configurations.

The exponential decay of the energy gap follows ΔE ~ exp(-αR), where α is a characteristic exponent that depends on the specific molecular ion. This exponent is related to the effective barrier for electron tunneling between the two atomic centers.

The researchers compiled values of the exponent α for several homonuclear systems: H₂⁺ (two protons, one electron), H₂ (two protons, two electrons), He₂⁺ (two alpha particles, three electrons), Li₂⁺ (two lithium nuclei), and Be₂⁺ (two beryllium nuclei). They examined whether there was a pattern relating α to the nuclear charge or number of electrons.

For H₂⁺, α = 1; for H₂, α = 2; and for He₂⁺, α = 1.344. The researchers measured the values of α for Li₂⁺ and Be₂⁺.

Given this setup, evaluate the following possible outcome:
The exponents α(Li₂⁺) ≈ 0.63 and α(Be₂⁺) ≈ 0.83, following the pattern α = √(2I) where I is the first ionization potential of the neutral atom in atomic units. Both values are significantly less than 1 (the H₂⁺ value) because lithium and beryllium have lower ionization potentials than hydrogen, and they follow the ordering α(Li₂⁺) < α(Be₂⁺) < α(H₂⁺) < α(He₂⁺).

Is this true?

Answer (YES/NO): YES